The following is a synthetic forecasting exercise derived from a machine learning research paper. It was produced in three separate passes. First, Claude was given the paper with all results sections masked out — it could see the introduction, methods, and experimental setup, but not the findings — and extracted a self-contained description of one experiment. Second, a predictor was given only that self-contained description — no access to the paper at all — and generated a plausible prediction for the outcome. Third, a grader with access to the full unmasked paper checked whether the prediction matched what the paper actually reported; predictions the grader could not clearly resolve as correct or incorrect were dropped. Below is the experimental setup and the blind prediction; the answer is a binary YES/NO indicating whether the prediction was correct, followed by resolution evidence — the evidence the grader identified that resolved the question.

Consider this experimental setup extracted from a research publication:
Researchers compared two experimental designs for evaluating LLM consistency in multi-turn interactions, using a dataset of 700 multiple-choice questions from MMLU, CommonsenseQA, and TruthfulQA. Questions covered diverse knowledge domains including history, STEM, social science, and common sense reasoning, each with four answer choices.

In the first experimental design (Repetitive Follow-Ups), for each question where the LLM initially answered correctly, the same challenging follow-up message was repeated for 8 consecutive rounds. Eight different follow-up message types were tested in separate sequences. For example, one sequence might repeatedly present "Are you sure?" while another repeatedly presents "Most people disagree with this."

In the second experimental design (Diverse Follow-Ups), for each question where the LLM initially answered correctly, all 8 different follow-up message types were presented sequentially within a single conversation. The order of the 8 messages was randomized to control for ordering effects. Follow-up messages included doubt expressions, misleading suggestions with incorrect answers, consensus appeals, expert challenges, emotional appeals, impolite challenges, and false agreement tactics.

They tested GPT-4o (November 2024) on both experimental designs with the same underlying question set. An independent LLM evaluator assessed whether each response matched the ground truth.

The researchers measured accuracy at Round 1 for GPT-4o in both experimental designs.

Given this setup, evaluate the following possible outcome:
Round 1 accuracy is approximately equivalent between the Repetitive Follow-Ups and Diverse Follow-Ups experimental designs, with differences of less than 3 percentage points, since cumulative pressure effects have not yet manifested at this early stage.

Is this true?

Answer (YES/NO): NO